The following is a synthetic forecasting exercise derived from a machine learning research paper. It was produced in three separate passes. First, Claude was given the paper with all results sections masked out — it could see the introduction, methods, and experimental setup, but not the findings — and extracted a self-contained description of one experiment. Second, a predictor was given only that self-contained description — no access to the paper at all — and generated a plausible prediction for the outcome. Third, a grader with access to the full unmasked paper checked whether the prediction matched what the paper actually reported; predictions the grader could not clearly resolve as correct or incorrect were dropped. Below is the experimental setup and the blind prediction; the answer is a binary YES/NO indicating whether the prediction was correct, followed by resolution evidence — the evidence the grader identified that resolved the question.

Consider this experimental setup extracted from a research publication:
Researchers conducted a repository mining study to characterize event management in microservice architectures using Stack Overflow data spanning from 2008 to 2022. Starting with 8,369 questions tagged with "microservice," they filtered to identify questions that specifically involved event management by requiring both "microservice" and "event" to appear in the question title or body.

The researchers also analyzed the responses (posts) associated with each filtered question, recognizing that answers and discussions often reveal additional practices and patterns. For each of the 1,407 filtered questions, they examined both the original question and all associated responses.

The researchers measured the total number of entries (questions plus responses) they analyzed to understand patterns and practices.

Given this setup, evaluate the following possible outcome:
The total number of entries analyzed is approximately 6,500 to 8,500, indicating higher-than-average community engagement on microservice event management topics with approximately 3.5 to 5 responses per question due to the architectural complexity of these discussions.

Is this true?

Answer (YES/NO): NO